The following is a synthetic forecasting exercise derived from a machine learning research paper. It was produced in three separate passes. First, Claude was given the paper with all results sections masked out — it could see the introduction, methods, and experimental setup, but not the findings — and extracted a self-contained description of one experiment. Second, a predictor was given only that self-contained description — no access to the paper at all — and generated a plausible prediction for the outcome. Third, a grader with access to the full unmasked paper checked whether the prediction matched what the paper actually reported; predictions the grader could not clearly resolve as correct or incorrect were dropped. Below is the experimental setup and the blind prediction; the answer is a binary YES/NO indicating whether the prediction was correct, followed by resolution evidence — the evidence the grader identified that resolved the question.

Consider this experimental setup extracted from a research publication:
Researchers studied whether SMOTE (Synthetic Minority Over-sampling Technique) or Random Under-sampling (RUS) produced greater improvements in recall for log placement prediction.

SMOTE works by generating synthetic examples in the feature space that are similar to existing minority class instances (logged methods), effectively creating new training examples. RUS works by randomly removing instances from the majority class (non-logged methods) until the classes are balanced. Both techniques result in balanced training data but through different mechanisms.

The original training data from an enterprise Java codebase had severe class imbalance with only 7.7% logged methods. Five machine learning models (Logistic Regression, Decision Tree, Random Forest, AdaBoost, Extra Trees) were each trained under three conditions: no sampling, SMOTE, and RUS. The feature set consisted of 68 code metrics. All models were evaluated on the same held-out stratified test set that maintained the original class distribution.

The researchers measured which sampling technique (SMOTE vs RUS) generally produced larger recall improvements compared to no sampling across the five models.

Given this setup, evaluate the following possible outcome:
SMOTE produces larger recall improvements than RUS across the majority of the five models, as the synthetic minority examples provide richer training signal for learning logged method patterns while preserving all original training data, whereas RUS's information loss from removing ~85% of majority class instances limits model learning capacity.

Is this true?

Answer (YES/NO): NO